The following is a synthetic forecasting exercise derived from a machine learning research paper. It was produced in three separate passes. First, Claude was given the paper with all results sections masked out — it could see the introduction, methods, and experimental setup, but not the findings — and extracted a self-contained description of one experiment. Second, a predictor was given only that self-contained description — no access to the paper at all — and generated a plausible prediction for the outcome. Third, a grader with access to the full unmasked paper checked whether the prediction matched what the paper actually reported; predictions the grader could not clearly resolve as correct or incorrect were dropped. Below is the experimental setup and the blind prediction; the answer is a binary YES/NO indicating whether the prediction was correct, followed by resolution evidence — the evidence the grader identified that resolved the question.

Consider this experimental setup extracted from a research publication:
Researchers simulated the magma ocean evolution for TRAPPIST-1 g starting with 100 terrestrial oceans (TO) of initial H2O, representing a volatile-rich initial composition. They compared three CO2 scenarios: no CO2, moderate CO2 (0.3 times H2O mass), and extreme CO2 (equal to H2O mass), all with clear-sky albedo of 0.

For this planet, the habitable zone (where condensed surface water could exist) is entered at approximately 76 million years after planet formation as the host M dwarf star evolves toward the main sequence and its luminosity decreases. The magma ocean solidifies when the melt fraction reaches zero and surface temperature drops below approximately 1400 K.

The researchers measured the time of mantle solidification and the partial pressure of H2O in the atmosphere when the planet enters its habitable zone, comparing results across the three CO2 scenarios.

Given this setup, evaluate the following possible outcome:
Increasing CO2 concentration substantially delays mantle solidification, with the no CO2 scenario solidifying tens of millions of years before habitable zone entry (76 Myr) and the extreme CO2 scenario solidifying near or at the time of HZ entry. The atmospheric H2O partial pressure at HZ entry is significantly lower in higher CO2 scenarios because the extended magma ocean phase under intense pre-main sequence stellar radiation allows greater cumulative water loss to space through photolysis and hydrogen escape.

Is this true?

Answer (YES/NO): NO